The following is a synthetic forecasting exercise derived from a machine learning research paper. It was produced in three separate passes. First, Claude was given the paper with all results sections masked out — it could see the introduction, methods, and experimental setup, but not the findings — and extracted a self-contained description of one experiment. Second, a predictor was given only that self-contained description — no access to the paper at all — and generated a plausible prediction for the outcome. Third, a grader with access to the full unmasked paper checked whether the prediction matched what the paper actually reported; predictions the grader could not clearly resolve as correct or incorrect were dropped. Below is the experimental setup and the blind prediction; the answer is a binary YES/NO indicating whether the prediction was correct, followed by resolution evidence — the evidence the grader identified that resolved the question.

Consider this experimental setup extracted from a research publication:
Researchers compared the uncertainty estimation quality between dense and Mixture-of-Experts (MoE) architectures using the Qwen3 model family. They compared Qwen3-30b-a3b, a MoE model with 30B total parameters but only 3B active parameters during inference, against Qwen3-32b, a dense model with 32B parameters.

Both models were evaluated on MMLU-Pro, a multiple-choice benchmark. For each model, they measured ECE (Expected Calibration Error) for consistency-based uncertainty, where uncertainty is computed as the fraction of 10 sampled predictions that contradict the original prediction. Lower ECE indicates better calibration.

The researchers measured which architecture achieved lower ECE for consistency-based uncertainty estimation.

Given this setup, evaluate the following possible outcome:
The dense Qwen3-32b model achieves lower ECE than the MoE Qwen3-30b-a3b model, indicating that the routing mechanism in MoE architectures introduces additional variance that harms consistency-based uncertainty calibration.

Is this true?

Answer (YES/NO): YES